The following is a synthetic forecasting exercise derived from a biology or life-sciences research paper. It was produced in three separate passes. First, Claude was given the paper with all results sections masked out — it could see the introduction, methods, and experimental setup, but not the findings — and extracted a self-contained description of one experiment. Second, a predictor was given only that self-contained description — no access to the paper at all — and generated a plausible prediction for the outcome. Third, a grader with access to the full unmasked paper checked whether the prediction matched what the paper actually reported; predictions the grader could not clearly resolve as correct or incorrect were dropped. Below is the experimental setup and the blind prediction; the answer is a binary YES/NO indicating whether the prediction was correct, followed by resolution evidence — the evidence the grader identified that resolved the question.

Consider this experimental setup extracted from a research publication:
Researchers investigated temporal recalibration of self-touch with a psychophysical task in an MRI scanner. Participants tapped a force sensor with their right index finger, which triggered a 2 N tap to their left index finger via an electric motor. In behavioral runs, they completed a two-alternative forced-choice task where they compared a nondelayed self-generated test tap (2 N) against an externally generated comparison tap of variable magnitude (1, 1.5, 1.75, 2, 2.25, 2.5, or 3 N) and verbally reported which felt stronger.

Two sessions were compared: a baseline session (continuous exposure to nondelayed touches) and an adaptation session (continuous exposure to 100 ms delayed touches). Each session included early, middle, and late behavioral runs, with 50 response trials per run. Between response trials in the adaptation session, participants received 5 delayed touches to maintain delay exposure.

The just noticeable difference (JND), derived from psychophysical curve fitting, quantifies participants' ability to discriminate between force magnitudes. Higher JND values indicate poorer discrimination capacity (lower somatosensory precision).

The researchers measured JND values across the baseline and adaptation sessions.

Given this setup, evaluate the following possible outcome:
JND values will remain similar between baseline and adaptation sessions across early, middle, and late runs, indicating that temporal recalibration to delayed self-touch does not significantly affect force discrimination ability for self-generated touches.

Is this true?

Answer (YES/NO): YES